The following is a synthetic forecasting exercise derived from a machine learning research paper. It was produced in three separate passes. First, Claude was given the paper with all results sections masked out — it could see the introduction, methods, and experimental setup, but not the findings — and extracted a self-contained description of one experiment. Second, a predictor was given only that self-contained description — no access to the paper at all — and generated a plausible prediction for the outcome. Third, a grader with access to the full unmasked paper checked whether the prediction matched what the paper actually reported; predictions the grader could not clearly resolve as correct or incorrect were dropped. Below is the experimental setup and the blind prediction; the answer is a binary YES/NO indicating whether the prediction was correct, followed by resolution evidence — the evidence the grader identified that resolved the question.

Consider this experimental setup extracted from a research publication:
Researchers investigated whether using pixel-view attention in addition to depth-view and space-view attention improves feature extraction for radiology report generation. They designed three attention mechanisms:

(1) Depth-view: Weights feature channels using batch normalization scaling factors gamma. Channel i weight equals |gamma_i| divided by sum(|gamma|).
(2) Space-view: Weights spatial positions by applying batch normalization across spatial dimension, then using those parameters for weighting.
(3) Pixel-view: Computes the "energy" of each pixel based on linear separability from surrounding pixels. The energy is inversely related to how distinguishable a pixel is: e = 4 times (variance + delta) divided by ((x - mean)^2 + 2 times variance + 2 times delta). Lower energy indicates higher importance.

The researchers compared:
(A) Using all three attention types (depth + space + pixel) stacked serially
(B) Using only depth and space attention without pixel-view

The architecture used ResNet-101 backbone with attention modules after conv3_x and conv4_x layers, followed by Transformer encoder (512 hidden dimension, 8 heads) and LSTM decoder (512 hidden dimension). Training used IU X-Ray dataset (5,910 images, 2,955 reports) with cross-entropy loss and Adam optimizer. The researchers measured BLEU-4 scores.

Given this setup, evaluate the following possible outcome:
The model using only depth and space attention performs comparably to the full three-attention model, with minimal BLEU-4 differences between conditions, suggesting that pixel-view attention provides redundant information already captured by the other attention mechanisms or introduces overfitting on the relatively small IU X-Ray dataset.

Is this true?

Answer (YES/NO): NO